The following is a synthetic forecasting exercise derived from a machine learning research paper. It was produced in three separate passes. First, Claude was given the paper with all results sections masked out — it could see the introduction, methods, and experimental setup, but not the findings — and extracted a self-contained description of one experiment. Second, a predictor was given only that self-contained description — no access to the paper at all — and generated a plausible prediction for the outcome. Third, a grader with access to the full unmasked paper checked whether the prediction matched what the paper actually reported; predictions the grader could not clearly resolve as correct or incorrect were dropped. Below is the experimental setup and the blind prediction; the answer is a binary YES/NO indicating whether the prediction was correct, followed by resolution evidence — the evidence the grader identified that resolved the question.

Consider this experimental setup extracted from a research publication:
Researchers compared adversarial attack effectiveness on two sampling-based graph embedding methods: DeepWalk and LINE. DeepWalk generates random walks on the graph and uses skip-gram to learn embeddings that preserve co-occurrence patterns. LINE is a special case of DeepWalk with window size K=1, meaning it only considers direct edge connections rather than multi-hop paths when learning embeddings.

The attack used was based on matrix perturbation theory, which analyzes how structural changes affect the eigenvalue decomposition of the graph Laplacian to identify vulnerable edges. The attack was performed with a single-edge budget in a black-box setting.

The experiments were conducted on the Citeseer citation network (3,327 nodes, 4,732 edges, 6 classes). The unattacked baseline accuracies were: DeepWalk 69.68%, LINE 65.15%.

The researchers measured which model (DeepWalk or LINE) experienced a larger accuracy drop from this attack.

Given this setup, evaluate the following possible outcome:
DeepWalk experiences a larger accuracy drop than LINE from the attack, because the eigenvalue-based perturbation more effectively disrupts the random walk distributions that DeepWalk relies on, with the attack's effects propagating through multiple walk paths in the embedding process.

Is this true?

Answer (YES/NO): NO